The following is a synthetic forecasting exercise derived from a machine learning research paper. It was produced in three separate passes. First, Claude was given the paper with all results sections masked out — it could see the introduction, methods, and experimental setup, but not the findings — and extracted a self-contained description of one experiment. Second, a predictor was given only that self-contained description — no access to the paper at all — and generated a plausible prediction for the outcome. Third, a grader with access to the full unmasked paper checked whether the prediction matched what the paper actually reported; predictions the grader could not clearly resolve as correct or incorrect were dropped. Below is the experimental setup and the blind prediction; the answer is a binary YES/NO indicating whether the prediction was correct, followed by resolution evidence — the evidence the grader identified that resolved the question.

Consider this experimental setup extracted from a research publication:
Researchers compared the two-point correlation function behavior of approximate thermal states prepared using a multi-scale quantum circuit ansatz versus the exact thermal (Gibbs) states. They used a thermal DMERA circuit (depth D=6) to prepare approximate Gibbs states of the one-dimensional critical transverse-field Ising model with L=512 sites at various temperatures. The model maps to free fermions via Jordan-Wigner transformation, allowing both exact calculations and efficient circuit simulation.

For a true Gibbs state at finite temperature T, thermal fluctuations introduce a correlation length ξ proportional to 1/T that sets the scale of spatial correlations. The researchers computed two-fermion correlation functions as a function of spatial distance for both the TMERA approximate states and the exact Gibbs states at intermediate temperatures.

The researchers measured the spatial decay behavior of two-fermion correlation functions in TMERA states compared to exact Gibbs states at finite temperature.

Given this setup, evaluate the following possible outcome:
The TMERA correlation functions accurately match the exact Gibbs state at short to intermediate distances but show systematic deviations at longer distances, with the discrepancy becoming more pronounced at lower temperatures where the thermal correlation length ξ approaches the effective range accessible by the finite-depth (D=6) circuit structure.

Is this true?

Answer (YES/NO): NO